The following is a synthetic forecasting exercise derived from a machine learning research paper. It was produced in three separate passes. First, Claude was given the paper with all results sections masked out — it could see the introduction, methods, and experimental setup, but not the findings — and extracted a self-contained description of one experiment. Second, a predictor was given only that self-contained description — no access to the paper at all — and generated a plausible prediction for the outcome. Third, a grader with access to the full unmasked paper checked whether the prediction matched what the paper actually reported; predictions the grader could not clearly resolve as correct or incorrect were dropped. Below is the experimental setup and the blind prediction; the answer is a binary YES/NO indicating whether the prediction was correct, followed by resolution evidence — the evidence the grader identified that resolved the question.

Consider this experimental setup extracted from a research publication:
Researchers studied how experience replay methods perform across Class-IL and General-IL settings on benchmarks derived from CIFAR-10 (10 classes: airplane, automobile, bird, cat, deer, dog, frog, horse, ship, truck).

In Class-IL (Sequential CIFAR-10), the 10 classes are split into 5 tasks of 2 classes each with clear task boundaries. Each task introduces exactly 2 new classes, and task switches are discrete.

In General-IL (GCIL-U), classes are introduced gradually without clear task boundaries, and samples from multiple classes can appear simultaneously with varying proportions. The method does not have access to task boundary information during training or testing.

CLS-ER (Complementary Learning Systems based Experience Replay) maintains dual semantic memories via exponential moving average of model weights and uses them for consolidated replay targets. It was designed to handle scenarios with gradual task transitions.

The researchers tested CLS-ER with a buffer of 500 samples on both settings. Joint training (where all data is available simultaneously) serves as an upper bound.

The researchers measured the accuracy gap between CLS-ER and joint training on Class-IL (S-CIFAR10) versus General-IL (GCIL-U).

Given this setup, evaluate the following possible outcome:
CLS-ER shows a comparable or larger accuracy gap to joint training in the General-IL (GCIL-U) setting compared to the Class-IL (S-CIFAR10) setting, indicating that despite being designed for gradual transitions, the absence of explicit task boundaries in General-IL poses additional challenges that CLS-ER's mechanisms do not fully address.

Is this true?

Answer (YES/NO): YES